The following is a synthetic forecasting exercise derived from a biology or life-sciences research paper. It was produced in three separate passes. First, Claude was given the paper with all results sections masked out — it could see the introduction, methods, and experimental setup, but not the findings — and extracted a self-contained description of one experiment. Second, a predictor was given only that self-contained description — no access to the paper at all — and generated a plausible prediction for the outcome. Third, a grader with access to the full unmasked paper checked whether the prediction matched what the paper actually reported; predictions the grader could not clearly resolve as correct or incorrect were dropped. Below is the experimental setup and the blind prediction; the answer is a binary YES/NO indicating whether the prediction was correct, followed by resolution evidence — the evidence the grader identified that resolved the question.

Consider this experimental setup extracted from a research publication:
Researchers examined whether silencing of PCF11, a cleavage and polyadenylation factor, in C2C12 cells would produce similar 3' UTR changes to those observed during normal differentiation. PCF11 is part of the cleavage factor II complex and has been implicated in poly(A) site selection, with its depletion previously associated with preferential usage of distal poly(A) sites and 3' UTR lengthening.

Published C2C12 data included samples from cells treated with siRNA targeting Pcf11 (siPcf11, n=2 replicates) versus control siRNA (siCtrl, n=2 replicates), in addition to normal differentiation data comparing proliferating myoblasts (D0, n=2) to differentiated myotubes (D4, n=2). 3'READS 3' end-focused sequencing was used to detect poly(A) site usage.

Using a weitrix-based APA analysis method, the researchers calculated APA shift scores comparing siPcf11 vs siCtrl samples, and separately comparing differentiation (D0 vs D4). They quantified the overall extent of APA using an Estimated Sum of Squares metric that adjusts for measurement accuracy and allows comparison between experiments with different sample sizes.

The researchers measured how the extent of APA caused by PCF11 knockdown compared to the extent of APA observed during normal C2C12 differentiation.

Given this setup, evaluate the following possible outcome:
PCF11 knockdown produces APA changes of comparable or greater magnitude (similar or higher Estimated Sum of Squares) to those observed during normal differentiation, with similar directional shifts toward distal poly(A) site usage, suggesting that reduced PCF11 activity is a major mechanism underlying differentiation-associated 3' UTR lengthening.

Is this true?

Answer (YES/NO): YES